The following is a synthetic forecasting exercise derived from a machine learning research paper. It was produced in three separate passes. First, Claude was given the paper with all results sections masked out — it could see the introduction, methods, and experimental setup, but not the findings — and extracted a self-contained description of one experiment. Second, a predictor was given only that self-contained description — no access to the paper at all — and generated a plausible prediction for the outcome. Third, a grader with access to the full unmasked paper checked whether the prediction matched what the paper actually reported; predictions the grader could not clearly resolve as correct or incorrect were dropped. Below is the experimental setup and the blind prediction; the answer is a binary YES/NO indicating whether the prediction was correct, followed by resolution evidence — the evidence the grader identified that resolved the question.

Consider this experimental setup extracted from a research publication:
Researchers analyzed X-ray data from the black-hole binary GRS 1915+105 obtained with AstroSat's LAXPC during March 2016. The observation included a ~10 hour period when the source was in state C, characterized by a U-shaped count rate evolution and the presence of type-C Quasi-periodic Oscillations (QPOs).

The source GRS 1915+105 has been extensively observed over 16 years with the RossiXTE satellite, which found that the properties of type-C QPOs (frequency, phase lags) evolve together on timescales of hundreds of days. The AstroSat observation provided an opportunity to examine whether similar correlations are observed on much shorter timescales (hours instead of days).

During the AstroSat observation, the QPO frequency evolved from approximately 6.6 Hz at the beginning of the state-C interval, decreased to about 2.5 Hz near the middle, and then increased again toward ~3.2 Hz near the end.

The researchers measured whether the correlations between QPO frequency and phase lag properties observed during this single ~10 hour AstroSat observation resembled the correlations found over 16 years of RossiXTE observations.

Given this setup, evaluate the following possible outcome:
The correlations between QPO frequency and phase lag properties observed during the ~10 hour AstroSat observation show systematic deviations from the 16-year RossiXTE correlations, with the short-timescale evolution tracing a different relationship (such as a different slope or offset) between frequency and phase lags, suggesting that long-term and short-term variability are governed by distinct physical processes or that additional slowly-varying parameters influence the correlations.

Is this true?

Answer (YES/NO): NO